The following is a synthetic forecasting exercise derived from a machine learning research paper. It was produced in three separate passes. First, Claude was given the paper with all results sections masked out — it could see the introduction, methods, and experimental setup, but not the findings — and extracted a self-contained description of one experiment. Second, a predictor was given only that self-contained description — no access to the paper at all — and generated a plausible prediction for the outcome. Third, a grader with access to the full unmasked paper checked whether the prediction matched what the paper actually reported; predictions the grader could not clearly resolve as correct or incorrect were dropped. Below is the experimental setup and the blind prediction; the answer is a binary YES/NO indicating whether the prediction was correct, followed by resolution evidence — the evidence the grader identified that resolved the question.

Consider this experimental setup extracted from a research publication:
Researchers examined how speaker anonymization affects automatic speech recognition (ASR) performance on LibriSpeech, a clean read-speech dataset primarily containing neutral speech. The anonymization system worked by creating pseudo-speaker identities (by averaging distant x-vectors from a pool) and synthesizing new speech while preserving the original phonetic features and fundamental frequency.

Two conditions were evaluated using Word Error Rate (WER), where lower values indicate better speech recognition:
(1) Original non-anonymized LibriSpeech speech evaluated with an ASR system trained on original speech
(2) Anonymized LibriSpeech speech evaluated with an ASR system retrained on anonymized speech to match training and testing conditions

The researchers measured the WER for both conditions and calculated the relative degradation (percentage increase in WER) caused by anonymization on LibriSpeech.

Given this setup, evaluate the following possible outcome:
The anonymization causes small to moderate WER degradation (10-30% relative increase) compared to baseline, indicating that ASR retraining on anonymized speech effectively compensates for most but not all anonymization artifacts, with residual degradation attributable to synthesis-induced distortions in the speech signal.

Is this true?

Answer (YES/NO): YES